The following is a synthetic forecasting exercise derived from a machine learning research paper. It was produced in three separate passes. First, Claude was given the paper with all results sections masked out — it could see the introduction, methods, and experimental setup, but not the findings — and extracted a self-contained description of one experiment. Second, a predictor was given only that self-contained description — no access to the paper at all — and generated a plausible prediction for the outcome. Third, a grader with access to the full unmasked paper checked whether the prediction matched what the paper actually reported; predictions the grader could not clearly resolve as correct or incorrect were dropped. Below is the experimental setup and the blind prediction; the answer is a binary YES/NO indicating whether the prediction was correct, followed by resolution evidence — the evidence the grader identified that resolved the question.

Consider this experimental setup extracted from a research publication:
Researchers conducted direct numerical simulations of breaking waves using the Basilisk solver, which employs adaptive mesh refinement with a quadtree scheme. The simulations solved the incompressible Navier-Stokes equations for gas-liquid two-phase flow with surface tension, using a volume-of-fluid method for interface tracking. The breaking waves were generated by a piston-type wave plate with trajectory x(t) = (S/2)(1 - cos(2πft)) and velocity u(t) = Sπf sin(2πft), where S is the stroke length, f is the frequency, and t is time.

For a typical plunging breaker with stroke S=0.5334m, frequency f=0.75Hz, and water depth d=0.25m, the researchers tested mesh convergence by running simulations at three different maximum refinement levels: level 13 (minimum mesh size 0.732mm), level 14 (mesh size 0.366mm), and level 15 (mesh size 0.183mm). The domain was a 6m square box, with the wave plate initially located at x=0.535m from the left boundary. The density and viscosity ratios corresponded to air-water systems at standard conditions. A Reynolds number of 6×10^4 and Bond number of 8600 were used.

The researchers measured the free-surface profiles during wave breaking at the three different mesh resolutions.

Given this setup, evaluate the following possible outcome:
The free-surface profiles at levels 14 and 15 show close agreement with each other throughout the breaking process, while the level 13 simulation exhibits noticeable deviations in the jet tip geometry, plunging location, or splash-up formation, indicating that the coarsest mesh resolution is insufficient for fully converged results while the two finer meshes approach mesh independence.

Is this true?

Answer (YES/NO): NO